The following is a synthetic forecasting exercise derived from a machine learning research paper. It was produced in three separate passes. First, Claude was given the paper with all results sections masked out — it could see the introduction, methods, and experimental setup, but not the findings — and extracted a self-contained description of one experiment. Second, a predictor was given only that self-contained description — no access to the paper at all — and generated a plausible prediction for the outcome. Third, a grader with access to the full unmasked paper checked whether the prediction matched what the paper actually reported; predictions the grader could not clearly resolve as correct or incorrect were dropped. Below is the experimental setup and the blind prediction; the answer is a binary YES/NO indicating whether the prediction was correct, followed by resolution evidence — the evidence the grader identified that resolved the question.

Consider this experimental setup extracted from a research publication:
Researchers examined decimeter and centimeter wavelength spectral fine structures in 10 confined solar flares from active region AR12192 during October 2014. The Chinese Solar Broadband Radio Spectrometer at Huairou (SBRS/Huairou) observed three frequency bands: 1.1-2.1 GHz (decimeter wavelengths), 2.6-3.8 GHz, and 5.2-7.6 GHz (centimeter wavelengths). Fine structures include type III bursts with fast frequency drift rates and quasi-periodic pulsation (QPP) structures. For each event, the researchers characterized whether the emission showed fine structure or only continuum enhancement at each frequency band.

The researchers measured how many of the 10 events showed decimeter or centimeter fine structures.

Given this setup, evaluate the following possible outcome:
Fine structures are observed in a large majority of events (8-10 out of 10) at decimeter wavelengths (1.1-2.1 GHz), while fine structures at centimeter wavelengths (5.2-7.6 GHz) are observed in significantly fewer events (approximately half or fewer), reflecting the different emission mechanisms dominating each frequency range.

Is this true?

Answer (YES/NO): NO